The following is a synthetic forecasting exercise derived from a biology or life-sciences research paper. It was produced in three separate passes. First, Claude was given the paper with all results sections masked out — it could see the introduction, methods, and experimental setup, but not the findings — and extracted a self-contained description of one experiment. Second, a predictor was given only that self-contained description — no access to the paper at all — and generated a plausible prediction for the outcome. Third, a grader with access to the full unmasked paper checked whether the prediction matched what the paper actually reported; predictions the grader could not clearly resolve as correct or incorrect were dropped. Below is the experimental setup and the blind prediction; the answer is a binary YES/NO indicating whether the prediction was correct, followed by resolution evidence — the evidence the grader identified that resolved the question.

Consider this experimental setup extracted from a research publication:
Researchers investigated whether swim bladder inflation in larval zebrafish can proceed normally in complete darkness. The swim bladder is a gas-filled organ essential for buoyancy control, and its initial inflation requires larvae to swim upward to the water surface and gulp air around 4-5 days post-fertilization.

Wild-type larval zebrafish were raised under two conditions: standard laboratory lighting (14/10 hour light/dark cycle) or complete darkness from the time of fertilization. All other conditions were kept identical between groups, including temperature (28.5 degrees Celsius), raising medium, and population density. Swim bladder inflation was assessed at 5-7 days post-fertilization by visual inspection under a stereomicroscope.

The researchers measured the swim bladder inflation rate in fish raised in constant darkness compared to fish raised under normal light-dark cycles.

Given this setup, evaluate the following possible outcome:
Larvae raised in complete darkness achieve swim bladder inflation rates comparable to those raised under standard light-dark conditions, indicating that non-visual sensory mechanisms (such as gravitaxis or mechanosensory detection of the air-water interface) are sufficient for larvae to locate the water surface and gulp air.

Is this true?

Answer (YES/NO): YES